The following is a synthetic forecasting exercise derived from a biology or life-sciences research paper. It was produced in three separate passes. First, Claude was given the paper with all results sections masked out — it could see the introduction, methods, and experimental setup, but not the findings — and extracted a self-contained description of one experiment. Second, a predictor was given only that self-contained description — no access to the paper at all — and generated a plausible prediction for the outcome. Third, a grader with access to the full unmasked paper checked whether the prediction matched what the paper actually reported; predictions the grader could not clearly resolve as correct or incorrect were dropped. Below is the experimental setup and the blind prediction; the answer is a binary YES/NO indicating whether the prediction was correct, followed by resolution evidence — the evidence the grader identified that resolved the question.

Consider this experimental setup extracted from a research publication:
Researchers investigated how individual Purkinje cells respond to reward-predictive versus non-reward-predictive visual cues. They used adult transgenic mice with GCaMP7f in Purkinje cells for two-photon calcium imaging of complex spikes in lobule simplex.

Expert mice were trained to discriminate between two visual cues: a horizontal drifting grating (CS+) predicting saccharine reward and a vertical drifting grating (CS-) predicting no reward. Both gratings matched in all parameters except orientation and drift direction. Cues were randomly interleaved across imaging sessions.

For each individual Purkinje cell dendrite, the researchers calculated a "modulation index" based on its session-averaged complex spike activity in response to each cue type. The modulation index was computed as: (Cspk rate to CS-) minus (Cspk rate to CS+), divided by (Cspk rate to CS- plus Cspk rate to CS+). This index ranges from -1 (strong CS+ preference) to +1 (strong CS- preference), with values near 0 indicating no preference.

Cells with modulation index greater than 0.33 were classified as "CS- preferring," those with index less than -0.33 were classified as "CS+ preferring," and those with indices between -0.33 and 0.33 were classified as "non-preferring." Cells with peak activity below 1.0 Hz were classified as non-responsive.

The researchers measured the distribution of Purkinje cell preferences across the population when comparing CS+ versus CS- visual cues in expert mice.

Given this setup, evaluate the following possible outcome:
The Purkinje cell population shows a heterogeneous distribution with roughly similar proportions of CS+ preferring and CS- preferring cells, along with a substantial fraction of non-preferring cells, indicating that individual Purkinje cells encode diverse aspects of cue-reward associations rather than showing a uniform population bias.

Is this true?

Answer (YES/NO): NO